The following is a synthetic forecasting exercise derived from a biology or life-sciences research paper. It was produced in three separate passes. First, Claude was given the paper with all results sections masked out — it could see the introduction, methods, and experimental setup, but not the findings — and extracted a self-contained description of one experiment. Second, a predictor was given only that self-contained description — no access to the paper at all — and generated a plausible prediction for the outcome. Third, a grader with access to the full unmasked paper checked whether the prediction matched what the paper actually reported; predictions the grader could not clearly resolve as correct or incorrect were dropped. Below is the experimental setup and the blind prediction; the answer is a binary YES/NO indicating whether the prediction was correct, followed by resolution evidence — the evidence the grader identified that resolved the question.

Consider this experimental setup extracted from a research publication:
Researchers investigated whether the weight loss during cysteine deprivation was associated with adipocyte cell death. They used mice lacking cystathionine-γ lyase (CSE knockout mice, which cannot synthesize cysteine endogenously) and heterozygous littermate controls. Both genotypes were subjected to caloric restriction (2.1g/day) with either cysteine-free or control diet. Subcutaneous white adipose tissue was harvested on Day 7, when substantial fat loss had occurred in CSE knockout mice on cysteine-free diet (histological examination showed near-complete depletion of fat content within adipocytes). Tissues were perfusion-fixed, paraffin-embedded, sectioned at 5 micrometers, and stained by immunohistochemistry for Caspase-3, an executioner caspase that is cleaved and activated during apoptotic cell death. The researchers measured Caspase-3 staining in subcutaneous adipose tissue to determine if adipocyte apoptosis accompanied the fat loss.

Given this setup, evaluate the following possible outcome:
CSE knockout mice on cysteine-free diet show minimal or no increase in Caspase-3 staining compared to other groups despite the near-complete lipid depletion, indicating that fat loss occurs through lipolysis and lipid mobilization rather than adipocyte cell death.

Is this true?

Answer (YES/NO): YES